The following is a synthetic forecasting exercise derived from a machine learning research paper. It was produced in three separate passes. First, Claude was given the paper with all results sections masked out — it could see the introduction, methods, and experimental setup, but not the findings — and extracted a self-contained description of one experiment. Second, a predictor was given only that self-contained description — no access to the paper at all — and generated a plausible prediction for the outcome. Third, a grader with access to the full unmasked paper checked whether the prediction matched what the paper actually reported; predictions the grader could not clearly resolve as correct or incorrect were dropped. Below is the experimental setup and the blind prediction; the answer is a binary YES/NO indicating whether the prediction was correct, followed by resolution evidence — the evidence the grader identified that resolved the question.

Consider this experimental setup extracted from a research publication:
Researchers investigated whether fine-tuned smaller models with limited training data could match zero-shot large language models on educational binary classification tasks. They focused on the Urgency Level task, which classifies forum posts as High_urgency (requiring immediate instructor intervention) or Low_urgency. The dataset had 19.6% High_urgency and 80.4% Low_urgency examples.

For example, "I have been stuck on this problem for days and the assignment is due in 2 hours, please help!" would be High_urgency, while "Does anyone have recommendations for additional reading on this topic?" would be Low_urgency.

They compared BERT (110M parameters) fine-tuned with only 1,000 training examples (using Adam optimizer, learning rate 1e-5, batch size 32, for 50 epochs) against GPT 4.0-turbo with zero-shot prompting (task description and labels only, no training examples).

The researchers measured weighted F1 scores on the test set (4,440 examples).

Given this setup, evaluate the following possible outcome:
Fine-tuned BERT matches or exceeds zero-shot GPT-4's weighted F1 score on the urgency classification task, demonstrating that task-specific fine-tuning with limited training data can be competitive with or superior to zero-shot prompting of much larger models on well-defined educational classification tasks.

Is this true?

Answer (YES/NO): YES